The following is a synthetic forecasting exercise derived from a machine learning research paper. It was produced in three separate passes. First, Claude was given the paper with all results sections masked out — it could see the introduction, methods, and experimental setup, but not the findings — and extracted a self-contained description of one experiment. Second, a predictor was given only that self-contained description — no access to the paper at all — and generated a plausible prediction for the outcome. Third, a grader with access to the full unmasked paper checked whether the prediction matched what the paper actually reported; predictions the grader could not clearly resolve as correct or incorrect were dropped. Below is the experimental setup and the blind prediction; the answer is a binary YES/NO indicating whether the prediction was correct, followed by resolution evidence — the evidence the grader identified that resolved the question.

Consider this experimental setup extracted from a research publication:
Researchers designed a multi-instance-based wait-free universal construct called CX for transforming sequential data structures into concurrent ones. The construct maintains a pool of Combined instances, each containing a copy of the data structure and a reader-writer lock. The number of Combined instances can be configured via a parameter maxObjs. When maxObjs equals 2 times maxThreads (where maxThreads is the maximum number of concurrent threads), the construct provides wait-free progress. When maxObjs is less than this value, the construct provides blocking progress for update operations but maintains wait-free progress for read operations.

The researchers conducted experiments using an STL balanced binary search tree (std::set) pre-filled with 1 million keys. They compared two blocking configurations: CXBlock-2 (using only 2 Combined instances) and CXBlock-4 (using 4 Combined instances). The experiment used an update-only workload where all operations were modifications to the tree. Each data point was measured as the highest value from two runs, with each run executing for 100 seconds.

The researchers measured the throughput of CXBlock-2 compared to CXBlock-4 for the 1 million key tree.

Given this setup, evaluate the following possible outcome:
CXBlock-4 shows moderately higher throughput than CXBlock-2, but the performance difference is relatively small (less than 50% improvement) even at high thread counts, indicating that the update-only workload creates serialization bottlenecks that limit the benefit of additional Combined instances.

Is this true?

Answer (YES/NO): NO